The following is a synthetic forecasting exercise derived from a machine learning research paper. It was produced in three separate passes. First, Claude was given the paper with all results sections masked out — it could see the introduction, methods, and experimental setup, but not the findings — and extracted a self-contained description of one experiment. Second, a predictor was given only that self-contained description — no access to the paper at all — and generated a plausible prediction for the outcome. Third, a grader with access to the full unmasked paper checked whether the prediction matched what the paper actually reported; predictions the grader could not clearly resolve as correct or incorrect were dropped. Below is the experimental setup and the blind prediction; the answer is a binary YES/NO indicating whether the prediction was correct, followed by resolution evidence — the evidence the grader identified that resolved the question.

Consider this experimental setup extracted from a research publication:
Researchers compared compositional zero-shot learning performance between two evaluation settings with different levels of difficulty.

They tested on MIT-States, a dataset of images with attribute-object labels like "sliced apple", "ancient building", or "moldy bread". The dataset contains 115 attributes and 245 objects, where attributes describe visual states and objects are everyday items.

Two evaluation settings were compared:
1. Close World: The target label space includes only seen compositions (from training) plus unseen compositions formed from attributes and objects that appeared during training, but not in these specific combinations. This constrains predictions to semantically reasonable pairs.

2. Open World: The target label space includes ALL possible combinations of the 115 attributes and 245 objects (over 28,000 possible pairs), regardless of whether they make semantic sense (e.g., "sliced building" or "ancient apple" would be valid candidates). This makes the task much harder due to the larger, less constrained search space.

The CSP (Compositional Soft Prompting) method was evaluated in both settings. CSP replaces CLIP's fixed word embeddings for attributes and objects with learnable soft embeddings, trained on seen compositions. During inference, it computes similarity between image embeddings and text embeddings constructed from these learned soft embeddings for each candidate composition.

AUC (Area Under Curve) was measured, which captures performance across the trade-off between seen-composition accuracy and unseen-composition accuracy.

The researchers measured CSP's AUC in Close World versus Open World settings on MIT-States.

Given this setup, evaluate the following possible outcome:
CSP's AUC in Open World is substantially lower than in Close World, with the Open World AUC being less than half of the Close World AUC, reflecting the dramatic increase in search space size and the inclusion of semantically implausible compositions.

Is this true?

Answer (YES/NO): YES